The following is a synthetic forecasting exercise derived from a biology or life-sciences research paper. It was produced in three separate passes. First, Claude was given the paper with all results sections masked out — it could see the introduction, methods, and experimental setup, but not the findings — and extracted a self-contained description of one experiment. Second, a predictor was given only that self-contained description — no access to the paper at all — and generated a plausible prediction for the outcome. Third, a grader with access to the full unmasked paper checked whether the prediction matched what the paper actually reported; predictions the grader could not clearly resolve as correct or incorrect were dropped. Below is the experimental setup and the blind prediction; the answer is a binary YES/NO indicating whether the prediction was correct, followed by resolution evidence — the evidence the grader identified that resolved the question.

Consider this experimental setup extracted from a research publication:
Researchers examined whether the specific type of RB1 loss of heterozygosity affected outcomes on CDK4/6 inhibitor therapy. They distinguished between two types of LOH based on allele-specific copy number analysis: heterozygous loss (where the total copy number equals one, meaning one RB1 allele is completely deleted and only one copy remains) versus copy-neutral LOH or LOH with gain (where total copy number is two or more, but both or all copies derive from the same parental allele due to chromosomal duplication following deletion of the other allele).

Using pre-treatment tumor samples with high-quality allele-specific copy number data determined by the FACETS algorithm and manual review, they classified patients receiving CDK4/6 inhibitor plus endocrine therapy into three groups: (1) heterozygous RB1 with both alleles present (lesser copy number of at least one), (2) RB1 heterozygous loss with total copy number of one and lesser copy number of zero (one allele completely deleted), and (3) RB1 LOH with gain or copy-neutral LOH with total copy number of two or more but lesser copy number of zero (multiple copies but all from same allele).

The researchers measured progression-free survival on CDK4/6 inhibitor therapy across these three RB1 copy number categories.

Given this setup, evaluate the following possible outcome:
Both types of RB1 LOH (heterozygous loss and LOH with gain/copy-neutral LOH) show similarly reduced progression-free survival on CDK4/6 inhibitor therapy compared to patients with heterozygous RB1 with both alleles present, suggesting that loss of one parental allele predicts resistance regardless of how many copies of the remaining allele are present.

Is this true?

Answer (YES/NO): YES